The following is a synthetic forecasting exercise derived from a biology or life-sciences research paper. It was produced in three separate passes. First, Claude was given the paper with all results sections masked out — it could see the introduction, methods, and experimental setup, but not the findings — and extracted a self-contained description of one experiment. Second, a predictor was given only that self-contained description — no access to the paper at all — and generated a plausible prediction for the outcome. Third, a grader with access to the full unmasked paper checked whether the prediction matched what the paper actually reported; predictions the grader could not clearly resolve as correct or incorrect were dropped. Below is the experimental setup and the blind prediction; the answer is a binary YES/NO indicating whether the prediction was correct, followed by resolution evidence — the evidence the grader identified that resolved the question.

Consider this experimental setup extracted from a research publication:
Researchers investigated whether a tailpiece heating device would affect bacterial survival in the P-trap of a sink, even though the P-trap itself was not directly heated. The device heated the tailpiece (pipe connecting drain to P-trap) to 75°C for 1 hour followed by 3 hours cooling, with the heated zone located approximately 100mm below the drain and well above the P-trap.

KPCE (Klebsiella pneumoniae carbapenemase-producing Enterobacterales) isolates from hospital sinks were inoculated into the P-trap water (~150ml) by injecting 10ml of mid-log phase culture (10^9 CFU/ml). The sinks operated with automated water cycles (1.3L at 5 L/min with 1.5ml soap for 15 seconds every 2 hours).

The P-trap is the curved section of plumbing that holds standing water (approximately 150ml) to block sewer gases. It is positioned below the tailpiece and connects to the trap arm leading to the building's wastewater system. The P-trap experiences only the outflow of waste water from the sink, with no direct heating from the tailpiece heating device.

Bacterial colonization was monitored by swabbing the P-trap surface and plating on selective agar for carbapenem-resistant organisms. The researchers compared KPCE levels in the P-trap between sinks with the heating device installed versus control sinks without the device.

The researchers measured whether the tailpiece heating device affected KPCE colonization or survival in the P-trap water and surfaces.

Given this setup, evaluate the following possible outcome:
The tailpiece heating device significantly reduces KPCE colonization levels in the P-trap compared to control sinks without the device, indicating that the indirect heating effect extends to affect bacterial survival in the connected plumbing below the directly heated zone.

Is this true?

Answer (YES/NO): NO